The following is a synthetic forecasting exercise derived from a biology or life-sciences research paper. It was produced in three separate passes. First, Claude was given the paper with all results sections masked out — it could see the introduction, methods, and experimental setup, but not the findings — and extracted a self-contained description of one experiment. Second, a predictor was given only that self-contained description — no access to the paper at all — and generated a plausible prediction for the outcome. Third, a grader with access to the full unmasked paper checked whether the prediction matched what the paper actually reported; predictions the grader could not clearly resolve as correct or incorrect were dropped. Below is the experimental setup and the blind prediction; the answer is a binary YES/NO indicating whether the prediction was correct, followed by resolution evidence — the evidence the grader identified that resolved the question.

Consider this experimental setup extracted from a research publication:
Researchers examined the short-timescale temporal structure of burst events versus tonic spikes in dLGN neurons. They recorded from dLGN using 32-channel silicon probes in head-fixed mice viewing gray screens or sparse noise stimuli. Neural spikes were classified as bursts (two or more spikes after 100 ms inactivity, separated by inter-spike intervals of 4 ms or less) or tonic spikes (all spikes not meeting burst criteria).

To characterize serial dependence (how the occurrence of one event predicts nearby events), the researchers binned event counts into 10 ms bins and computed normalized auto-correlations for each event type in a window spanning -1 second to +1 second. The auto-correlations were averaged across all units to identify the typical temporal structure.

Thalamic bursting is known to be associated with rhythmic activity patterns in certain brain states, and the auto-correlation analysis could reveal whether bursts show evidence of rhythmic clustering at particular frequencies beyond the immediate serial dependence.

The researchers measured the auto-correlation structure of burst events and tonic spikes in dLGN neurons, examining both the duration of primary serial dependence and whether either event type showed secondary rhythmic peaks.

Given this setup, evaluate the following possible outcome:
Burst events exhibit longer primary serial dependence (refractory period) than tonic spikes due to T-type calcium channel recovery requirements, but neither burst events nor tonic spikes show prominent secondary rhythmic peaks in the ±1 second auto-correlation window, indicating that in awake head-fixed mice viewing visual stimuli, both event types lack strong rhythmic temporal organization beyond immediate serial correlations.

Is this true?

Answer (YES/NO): NO